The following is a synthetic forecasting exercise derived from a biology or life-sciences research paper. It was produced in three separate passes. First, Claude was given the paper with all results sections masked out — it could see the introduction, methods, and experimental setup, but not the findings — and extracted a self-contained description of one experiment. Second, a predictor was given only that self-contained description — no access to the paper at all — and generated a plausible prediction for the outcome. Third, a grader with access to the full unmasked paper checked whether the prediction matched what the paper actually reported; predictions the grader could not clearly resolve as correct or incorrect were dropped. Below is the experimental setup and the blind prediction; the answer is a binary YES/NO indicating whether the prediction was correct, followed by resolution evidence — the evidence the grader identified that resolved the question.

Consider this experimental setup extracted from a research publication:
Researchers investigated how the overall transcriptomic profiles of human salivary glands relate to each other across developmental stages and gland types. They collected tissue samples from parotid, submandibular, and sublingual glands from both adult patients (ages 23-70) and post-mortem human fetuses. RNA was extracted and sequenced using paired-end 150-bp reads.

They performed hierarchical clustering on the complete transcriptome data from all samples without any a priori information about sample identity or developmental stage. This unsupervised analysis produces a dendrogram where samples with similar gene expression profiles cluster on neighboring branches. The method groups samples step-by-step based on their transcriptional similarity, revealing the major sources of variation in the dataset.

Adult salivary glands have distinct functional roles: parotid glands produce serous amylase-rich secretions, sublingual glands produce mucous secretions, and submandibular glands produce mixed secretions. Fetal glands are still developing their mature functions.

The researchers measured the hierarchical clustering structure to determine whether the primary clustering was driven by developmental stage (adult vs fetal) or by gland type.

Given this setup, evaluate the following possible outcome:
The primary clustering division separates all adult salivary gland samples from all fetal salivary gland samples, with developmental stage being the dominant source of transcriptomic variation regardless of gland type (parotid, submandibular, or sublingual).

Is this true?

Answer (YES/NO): YES